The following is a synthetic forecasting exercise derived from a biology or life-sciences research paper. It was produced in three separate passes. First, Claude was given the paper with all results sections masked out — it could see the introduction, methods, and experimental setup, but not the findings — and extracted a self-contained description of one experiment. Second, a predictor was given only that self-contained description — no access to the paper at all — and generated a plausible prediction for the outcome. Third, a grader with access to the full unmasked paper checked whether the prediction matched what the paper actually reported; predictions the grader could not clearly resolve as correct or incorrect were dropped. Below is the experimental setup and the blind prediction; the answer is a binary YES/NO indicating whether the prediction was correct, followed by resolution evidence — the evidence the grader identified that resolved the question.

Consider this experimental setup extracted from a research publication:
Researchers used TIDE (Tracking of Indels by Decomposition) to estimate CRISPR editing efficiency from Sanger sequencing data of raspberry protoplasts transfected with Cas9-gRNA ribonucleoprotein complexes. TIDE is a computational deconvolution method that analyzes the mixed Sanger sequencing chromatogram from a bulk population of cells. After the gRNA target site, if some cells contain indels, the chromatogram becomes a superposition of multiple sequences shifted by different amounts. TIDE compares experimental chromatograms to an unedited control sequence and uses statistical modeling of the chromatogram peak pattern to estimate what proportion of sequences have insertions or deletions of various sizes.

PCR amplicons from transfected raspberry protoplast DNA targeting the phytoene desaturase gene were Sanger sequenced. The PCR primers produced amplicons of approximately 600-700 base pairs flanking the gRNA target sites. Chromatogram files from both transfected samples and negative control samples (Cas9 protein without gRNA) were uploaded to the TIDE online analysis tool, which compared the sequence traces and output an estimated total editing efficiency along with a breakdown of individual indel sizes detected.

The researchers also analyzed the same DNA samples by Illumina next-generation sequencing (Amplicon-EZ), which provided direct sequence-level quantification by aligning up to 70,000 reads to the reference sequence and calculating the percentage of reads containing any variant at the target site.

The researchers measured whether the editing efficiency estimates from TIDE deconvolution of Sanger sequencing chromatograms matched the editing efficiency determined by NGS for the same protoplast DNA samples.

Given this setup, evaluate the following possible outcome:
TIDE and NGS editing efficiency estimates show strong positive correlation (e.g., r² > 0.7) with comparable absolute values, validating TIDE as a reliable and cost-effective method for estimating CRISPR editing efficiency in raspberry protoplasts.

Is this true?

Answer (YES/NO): NO